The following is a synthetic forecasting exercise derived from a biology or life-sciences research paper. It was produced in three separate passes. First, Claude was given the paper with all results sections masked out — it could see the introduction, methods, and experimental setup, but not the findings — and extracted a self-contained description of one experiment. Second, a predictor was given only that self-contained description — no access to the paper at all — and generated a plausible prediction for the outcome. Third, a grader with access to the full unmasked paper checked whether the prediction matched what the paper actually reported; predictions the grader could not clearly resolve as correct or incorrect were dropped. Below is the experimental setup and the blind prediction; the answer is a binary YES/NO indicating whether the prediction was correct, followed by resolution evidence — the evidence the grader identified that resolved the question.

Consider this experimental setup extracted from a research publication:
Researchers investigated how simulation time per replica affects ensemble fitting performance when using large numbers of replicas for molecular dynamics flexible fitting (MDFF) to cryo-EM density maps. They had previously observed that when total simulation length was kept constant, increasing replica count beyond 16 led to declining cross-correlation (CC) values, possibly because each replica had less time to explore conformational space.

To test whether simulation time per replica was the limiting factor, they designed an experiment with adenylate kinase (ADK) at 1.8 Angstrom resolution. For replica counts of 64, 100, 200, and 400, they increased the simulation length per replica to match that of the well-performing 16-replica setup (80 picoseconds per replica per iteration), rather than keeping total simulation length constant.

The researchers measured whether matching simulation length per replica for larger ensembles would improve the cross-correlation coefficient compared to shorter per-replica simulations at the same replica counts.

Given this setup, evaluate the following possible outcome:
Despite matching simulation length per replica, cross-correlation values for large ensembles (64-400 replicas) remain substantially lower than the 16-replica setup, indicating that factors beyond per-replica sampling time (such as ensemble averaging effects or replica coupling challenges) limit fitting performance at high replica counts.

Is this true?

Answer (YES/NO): NO